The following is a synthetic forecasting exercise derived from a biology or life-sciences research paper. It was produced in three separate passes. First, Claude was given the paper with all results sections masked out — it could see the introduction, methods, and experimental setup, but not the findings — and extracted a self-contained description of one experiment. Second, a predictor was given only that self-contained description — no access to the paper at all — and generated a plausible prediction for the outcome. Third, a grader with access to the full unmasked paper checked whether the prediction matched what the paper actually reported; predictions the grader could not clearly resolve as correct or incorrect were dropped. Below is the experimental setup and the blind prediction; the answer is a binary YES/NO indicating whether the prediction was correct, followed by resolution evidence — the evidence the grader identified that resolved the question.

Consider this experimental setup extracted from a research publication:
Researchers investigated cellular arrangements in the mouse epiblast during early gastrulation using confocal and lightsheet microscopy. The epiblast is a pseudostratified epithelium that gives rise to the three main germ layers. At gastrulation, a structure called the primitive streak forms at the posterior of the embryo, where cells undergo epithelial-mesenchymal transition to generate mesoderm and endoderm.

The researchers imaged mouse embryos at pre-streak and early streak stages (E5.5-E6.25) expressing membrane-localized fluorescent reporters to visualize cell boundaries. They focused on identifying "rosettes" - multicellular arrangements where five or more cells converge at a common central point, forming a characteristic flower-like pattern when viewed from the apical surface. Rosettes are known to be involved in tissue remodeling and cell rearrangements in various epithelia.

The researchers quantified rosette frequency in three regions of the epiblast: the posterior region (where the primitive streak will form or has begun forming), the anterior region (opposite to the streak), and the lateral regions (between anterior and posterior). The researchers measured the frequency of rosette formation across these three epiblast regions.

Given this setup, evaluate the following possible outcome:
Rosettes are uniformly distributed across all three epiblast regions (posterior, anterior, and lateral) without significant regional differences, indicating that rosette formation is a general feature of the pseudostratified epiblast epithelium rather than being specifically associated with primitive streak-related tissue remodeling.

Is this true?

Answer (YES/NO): NO